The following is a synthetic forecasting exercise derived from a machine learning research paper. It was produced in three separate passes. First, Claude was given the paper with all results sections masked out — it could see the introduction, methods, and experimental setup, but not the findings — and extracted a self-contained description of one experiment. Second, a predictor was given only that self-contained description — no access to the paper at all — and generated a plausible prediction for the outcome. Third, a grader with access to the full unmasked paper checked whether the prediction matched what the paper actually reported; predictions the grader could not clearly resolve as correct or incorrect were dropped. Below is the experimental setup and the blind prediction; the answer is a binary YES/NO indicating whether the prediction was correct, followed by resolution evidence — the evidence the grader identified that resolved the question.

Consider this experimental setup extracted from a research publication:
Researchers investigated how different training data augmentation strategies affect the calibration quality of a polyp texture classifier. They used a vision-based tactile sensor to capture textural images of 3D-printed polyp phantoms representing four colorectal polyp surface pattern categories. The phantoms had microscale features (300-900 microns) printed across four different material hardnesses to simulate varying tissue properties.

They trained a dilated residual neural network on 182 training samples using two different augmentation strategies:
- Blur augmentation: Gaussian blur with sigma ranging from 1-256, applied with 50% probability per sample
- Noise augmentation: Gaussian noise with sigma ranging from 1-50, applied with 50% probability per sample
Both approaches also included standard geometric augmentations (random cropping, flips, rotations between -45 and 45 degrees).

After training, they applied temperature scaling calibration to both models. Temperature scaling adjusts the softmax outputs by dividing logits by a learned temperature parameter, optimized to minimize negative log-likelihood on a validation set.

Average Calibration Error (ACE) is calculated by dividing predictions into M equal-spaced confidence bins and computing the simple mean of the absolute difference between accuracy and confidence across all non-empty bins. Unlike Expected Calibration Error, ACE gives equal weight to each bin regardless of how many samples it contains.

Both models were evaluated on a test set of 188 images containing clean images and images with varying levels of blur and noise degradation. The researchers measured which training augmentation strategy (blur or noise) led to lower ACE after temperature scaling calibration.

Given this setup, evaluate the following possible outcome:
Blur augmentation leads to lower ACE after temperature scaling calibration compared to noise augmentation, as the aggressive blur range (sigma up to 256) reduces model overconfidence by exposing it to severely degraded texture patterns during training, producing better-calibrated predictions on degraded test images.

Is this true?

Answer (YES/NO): YES